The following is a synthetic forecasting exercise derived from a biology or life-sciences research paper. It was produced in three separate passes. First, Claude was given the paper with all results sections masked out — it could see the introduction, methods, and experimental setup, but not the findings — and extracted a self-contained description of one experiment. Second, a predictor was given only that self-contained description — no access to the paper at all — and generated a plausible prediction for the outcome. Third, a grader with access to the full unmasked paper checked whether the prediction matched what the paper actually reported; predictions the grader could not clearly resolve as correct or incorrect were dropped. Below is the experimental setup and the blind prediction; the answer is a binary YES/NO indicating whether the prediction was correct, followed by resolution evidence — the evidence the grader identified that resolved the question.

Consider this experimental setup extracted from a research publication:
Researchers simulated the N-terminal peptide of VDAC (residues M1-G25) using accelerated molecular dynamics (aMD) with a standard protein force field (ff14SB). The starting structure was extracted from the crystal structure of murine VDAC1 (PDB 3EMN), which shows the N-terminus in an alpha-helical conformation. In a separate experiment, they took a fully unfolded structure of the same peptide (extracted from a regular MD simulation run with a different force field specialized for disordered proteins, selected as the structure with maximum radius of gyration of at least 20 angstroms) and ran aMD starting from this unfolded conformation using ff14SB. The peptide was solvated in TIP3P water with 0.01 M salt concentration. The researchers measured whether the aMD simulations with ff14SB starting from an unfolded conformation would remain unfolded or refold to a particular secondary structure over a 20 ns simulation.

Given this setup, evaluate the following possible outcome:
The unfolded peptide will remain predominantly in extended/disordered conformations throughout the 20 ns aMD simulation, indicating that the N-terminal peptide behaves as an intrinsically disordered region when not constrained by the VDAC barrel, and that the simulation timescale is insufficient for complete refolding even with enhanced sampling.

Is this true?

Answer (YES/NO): NO